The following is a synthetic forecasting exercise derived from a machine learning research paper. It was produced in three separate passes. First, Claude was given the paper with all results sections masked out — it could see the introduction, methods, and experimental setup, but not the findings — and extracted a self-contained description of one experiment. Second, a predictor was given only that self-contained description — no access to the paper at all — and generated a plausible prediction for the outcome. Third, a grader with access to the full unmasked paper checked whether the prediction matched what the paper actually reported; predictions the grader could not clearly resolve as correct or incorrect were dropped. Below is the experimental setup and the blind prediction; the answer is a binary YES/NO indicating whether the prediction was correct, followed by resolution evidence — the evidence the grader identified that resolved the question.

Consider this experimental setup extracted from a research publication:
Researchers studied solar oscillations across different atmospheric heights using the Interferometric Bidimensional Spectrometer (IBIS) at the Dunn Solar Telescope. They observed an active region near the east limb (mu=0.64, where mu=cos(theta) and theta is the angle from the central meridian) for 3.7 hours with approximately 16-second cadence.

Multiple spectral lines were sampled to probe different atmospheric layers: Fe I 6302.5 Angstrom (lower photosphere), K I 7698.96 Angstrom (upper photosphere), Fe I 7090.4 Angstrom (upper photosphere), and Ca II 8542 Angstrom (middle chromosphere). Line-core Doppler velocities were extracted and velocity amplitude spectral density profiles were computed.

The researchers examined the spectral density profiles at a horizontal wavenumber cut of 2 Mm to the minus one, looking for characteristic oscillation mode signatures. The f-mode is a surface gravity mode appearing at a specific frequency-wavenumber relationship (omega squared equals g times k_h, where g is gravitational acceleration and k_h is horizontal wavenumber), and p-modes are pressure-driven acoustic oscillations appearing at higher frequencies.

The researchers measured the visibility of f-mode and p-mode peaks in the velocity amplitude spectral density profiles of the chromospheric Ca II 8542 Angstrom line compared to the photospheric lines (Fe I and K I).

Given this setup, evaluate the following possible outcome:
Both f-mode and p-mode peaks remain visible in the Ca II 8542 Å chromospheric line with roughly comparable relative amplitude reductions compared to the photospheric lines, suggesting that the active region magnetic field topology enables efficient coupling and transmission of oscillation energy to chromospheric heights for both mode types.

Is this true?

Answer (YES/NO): NO